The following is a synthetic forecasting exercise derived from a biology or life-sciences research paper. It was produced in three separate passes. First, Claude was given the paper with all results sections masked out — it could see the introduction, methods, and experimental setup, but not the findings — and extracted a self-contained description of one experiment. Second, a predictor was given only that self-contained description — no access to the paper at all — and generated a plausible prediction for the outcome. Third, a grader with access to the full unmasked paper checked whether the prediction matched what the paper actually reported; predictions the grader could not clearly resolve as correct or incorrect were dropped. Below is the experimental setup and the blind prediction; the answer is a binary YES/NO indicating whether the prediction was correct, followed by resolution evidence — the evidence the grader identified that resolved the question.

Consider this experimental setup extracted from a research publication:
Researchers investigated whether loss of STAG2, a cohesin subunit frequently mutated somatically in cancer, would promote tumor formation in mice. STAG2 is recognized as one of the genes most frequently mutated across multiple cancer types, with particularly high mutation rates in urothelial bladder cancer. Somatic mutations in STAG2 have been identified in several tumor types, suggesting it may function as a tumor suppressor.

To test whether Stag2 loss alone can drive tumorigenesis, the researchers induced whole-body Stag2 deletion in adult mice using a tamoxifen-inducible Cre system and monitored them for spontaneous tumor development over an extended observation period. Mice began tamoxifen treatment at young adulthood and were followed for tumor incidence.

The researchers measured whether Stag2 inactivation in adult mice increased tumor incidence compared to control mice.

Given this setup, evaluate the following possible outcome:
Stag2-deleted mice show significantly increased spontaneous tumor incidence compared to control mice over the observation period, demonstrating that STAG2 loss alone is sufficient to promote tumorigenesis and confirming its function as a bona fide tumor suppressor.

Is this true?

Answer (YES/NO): NO